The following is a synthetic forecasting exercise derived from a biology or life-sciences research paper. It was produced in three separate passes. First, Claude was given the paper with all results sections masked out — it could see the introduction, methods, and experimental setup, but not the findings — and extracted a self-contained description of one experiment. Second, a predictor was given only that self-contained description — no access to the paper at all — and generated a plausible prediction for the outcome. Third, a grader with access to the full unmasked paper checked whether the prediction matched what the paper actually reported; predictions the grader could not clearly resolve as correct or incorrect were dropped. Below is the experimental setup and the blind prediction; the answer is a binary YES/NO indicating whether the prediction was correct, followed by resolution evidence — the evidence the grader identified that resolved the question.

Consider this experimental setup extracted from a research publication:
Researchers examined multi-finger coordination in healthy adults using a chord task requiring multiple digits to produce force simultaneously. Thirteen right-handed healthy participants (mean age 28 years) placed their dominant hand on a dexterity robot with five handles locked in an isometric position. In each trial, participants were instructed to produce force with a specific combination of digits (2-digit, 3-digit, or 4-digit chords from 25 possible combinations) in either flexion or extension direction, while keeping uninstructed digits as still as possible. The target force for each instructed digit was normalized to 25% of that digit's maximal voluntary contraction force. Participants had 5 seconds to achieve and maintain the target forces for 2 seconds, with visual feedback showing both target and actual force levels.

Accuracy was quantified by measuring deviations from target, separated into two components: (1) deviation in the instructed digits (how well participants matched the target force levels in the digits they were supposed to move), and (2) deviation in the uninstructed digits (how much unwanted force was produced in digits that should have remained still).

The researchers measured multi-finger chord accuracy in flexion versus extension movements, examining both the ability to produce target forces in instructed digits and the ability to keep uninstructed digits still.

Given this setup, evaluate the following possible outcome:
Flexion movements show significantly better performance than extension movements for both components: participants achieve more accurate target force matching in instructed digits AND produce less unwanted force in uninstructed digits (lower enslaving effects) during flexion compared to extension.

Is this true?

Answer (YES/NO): YES